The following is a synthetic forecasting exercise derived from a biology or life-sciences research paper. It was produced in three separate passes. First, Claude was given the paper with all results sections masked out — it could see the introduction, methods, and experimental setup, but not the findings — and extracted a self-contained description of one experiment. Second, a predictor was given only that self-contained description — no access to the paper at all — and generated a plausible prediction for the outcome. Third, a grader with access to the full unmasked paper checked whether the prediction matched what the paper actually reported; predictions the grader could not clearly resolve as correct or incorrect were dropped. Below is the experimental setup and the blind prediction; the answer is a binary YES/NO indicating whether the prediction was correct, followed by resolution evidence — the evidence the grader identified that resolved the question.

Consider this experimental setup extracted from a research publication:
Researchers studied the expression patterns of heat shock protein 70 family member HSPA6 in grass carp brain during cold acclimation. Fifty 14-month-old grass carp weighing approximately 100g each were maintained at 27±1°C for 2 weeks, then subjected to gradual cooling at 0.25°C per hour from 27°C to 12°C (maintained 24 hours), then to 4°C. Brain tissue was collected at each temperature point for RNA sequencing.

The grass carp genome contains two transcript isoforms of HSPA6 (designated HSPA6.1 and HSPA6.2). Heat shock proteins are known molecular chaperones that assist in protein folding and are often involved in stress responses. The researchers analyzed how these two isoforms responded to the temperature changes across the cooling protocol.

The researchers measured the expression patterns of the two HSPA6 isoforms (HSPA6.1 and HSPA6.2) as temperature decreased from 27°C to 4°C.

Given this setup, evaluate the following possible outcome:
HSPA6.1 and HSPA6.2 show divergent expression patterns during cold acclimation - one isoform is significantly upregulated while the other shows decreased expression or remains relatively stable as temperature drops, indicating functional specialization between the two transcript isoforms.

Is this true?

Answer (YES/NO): NO